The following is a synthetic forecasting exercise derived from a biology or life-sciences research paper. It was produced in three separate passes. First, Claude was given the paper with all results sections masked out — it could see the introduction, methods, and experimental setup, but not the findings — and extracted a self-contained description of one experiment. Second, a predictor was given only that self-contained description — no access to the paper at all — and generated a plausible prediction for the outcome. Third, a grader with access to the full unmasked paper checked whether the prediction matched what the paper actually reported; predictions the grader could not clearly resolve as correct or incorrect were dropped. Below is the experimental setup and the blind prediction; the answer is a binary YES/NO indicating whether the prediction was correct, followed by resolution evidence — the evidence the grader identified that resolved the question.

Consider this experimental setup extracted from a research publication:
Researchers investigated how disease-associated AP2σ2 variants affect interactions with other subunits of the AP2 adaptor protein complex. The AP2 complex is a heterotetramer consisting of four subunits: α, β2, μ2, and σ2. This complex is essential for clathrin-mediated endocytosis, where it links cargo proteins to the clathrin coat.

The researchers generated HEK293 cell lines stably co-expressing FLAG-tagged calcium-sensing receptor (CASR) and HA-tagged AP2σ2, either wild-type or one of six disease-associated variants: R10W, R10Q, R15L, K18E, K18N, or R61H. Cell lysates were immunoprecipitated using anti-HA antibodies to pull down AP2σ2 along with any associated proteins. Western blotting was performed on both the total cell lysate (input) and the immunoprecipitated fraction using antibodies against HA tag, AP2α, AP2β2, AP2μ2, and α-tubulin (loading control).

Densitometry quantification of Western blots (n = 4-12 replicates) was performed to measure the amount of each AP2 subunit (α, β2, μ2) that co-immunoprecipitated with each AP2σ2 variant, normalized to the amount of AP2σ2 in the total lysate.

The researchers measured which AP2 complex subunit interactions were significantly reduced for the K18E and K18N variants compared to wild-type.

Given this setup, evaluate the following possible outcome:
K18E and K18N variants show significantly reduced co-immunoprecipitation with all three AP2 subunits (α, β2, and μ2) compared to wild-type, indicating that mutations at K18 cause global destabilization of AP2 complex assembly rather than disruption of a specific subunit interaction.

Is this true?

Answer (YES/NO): YES